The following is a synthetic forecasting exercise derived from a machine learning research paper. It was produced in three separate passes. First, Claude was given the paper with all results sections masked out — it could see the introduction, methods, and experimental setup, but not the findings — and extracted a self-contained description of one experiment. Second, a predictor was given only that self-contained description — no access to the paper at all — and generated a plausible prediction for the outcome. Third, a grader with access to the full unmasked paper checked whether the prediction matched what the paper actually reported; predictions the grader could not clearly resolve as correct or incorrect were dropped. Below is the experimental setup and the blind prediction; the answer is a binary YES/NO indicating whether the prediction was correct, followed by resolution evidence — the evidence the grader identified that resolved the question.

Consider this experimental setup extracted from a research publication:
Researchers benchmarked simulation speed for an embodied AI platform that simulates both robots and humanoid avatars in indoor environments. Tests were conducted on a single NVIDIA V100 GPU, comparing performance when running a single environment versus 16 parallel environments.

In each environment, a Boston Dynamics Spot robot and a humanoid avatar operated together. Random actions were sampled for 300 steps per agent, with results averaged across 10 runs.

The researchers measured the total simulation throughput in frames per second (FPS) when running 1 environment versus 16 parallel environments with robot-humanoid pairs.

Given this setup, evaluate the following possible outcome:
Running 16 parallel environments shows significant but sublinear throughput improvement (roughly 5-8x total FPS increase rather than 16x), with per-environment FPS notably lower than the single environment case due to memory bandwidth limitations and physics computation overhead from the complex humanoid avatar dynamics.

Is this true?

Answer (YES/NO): NO